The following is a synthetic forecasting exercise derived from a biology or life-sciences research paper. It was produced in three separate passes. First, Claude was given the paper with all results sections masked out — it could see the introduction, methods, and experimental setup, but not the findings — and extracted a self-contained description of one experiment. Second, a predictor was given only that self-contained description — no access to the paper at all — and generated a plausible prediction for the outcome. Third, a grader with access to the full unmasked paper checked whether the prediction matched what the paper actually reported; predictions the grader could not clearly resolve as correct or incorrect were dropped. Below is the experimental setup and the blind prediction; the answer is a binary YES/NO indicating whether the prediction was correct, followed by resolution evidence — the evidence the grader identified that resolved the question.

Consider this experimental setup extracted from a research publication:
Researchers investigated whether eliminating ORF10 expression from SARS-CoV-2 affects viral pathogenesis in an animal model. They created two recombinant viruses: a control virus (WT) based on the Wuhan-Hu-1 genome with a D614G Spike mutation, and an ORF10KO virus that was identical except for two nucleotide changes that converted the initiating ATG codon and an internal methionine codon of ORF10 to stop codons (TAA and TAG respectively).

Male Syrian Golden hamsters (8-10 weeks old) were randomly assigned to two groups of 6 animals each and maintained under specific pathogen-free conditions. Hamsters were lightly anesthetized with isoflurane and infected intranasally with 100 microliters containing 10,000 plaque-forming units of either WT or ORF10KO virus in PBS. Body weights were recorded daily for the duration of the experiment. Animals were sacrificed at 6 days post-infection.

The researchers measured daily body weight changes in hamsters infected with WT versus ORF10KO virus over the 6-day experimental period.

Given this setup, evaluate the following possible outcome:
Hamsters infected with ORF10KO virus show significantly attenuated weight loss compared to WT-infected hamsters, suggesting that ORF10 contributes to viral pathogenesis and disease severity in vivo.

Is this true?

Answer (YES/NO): YES